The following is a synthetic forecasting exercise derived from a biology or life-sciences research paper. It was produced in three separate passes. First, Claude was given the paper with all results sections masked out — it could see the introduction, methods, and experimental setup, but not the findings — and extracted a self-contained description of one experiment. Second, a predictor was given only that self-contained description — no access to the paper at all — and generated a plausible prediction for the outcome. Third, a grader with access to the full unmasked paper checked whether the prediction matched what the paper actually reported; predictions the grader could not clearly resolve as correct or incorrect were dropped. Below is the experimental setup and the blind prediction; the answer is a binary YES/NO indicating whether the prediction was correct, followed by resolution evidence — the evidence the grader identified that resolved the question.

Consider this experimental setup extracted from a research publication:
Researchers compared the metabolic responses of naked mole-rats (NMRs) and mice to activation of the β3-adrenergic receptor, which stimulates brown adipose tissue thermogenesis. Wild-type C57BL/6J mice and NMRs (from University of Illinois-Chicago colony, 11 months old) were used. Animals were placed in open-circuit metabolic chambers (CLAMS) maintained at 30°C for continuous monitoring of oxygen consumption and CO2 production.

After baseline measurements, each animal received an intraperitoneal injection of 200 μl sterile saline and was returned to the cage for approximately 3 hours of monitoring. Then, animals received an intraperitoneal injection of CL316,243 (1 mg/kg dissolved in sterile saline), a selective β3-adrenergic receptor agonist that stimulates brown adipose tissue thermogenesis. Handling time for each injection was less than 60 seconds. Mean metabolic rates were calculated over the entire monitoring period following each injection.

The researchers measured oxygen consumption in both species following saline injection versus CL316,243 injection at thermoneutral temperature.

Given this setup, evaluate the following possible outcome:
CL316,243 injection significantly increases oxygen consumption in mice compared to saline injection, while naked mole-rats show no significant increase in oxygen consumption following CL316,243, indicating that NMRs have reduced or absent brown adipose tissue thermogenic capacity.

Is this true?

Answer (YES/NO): NO